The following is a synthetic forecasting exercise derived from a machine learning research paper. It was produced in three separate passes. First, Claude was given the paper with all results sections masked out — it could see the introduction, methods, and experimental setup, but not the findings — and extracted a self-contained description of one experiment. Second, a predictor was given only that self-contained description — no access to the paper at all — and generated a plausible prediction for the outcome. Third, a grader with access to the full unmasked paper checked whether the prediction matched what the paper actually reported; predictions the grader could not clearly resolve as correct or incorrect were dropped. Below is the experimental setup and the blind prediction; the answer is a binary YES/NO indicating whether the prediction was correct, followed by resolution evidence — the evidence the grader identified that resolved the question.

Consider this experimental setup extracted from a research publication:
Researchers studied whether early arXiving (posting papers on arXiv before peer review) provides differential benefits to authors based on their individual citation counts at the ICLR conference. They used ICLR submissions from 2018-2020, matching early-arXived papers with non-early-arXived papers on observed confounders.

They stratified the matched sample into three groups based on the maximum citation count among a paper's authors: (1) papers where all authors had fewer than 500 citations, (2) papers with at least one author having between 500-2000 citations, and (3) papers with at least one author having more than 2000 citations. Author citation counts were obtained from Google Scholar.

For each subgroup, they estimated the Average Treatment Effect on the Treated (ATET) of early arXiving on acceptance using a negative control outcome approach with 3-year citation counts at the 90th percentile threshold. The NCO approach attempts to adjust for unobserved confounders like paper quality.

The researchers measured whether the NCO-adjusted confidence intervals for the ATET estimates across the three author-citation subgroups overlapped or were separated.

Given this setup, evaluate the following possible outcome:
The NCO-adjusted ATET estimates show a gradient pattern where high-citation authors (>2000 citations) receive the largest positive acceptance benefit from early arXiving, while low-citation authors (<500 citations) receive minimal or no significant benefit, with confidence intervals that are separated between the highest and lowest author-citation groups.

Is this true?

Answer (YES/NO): NO